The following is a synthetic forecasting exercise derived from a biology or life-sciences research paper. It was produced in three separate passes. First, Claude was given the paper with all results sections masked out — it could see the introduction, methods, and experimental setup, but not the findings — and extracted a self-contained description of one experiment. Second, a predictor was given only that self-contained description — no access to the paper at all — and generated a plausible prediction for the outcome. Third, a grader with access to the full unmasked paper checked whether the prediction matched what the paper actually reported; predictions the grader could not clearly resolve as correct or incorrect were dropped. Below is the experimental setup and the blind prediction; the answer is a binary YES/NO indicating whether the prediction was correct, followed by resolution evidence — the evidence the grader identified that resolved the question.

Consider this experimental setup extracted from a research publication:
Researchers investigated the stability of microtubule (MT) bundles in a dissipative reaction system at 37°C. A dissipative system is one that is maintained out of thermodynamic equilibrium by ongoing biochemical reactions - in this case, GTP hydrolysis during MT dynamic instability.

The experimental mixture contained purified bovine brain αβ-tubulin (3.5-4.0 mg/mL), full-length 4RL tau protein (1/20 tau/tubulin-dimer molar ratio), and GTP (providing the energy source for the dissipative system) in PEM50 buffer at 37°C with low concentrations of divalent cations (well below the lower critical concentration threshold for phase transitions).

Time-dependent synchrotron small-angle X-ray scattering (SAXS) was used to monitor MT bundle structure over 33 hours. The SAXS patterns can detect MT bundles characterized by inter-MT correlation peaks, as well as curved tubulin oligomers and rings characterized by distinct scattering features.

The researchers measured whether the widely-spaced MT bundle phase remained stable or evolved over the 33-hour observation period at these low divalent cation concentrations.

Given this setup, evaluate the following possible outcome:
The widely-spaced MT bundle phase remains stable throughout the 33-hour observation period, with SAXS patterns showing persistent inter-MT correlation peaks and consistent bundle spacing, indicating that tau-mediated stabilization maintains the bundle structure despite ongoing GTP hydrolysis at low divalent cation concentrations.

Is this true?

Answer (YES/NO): YES